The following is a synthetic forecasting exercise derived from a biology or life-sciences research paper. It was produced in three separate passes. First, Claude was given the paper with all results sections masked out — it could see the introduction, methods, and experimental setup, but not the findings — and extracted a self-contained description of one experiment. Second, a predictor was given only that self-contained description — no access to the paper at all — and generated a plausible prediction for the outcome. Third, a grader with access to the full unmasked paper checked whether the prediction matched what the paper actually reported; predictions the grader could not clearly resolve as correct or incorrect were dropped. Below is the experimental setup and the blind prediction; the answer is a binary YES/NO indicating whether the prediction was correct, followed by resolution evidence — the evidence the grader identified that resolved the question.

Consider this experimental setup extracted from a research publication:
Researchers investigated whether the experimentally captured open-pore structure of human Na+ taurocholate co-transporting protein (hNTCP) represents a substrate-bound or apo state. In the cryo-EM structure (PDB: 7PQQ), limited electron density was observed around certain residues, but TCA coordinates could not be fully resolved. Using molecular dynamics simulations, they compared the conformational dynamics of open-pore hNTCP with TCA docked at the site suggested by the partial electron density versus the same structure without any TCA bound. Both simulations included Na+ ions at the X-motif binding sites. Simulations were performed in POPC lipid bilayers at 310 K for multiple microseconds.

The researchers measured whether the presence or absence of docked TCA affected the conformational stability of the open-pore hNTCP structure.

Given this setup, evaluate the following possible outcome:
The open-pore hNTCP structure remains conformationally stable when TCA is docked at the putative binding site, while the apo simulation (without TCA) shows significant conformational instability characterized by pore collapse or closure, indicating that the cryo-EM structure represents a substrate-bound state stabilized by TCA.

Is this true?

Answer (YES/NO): YES